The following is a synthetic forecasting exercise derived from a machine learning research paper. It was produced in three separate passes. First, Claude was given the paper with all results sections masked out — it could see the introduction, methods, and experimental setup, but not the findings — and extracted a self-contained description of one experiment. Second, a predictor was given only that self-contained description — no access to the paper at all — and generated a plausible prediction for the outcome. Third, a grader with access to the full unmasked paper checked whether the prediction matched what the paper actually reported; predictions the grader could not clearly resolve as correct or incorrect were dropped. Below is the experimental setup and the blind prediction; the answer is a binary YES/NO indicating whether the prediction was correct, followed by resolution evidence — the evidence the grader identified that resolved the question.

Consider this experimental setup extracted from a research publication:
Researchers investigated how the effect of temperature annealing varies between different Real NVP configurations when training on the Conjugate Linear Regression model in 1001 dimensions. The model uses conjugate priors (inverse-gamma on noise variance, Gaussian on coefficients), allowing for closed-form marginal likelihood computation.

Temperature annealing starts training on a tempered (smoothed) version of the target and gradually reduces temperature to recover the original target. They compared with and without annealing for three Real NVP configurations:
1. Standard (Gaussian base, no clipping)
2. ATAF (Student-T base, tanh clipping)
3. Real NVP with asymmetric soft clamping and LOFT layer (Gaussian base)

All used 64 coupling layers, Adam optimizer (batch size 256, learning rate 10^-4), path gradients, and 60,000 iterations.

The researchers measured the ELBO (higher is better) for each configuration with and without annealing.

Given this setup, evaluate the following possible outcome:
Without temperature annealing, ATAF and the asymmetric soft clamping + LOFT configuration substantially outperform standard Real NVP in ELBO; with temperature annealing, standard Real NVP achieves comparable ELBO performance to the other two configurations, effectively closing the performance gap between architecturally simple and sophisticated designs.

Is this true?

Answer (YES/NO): NO